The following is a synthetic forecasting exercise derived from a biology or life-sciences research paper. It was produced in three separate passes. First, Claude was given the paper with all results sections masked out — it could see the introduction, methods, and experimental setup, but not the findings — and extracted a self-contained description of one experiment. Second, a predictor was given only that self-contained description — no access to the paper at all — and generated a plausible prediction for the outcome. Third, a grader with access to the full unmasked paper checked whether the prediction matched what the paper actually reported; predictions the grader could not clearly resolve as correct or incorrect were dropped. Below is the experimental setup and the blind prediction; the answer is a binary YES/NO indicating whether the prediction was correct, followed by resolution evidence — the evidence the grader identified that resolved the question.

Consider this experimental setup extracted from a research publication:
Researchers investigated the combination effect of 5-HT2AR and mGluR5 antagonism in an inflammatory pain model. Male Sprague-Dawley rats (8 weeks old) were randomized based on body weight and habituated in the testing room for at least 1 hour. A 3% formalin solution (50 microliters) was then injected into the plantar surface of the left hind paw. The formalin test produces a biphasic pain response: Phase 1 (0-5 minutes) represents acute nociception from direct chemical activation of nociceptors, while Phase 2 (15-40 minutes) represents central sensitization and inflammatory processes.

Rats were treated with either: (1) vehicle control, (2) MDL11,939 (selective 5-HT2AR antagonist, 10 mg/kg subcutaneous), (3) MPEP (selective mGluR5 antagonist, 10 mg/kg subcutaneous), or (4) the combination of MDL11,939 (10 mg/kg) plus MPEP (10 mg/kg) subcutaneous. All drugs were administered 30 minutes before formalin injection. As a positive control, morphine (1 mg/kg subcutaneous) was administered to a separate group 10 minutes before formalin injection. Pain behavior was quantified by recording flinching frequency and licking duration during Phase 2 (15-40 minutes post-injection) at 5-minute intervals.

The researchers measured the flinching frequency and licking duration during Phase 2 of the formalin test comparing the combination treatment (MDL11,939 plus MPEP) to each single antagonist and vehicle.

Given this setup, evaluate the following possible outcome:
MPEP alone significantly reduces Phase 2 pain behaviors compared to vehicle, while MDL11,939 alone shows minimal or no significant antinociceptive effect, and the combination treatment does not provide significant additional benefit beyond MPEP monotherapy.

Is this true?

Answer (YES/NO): NO